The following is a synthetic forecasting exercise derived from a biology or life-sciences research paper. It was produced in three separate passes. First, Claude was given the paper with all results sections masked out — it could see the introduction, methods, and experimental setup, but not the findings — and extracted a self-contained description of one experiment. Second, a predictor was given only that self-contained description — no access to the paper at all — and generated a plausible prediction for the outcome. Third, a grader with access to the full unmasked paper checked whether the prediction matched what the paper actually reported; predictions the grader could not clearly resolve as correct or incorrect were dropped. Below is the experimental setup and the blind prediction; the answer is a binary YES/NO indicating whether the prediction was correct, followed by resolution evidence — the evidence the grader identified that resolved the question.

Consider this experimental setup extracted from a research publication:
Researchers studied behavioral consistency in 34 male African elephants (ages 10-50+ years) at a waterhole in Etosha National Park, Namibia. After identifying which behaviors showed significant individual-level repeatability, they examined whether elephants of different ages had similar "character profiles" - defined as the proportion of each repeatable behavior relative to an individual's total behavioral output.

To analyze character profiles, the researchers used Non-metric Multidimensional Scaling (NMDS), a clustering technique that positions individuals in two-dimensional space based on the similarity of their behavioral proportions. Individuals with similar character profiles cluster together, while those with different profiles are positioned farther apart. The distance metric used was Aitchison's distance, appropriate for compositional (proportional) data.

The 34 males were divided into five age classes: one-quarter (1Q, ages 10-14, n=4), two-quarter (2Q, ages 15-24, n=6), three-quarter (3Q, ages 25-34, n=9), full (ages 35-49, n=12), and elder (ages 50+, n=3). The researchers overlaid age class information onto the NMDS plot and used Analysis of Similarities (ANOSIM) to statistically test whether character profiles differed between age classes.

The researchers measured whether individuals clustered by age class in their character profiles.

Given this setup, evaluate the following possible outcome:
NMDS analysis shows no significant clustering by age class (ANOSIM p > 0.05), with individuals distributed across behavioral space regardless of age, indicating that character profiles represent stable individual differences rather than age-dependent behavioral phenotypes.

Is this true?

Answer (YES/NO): NO